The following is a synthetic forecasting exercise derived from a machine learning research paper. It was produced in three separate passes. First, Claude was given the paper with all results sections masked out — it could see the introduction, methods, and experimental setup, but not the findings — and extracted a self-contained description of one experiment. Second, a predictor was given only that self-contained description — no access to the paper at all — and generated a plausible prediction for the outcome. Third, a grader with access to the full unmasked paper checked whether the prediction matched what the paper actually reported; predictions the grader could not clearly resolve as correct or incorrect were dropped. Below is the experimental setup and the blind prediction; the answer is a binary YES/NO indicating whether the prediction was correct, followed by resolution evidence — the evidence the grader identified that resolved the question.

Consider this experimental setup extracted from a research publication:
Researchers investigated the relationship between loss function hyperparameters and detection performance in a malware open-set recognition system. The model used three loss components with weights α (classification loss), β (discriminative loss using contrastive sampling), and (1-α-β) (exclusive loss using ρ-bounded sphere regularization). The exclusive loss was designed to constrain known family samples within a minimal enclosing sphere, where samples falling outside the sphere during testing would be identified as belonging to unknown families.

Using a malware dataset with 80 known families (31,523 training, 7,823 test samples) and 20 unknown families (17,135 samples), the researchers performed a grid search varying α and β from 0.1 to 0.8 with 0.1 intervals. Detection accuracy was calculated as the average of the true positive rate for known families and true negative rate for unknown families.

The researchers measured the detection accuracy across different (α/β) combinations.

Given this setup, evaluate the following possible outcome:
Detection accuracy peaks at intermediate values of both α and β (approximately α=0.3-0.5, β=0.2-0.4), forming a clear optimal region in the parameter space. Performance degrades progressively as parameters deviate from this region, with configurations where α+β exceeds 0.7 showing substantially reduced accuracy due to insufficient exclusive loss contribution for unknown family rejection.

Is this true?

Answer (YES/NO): NO